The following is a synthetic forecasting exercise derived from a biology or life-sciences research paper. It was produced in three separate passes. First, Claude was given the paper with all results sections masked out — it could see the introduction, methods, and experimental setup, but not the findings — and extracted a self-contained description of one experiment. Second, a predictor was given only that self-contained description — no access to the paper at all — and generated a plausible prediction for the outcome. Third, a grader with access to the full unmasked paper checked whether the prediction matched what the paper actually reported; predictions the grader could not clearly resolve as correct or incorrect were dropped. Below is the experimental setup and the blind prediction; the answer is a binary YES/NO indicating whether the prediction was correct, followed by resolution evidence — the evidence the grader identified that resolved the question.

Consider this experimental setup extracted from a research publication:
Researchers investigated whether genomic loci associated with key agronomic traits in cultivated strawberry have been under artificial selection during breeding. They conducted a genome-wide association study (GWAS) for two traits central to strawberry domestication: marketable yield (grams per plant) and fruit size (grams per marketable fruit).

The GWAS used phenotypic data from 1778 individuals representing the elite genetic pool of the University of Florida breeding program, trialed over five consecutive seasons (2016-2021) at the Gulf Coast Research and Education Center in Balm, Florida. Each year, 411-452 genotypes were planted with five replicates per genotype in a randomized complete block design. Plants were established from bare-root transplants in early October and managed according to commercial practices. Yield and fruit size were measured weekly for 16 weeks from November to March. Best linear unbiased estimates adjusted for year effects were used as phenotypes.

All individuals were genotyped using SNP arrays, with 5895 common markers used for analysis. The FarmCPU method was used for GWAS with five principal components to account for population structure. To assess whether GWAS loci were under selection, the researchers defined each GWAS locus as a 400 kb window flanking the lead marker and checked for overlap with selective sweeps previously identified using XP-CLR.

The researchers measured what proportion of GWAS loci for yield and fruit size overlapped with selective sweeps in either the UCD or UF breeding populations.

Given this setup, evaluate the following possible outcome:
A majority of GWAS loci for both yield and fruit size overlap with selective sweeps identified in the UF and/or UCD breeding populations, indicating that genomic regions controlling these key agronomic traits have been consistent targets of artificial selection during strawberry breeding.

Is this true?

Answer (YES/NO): NO